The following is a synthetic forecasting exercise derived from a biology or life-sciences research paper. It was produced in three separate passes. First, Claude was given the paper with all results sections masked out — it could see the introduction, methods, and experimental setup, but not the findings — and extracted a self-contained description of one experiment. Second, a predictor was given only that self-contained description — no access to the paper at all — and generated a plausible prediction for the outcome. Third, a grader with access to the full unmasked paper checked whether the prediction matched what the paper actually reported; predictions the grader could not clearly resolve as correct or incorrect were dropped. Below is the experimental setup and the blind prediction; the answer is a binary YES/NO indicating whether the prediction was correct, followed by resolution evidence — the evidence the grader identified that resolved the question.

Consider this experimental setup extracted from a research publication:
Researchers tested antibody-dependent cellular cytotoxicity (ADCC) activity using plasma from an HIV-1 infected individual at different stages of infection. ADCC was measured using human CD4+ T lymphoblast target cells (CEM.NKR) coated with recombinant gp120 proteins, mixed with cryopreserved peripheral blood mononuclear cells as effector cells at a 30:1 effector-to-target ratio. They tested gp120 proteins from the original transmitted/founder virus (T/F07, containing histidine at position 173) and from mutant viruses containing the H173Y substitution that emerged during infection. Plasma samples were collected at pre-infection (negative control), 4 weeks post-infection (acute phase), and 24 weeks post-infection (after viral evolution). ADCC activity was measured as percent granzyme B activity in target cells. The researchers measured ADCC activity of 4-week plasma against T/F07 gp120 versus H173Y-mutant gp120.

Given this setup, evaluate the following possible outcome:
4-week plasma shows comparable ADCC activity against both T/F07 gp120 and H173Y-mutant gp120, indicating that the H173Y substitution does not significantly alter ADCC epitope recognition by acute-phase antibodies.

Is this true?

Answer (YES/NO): NO